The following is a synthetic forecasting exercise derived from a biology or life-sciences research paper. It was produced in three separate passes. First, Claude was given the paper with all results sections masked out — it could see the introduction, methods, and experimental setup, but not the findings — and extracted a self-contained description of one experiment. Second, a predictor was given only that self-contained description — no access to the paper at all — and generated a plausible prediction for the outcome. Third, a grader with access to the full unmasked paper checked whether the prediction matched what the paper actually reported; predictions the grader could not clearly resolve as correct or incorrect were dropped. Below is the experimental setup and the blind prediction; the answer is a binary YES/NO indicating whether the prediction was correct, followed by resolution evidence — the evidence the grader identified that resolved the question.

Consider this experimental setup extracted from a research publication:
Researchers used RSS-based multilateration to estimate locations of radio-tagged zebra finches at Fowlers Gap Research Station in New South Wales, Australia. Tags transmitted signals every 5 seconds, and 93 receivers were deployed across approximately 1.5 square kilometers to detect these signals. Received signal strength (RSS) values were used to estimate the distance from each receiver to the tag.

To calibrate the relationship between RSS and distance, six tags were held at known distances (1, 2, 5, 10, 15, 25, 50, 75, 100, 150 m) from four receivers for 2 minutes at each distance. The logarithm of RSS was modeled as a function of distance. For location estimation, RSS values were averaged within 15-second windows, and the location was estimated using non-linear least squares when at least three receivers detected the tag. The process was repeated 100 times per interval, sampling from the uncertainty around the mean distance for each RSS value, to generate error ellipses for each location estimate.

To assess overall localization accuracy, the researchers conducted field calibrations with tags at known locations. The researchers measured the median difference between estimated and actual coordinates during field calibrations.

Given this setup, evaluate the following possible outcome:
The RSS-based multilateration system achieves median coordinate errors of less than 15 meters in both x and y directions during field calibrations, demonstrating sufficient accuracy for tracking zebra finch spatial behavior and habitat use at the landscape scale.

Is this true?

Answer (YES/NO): NO